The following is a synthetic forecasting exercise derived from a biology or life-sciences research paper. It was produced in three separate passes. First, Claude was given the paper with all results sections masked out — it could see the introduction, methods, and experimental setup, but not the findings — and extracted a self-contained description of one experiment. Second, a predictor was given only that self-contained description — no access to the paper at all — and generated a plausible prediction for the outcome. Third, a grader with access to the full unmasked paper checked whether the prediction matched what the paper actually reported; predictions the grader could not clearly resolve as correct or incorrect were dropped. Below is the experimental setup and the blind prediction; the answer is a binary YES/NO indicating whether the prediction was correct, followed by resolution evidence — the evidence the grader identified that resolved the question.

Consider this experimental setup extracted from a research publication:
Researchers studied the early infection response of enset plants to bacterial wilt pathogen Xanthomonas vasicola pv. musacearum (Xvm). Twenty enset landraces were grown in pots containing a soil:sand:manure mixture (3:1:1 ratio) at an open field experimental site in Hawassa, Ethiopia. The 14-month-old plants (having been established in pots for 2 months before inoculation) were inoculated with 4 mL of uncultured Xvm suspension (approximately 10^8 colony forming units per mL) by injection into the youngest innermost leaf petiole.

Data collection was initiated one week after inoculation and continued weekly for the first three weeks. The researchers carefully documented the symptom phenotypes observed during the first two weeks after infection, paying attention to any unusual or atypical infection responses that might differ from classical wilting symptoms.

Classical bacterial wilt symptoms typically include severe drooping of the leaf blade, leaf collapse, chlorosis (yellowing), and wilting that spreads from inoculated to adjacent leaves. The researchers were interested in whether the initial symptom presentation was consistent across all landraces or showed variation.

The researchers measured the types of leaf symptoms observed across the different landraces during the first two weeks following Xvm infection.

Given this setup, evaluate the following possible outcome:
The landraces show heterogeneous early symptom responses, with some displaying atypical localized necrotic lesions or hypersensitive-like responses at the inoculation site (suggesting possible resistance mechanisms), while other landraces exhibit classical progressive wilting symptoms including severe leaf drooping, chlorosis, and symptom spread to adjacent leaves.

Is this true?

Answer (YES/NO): NO